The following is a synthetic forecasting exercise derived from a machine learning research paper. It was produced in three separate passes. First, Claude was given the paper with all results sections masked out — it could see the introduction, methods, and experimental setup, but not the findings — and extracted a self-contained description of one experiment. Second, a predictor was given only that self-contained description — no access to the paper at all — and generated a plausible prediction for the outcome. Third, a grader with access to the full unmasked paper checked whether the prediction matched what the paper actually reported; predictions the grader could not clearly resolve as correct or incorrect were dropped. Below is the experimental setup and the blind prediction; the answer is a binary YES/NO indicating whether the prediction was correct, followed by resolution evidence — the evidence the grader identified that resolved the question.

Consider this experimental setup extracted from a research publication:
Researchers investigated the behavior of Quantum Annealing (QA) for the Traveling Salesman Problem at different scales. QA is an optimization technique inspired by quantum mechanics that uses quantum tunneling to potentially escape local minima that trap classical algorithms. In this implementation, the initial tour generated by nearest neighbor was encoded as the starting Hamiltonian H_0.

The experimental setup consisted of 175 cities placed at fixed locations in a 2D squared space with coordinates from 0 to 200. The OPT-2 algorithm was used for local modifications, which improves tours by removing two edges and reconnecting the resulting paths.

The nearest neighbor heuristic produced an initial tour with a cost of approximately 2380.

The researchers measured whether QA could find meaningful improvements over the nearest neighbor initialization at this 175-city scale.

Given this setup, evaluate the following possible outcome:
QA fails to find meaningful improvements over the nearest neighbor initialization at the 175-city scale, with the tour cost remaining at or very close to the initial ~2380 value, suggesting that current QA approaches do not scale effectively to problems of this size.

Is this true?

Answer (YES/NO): YES